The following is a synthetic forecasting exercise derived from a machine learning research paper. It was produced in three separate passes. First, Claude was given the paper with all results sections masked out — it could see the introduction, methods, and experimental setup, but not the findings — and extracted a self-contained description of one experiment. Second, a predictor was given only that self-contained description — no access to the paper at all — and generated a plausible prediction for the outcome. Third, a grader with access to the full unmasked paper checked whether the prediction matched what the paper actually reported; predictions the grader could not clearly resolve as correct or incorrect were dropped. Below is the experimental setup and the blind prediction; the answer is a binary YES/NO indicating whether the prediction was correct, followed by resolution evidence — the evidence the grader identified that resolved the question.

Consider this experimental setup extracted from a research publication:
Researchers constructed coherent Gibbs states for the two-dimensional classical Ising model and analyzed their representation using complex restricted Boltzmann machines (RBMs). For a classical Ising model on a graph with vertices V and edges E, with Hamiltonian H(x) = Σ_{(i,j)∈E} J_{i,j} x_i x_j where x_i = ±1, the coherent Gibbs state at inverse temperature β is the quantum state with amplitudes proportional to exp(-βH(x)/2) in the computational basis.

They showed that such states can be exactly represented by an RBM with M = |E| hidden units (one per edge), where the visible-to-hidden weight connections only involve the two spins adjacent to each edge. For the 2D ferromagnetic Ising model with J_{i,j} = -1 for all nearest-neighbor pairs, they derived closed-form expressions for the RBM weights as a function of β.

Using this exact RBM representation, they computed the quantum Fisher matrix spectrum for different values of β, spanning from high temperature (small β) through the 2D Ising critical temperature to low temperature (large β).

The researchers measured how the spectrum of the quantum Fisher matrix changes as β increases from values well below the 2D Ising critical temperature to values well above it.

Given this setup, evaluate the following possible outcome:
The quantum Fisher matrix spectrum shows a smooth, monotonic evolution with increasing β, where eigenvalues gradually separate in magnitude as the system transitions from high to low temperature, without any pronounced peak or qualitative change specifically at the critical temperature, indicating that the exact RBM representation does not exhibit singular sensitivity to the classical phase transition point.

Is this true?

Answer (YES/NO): NO